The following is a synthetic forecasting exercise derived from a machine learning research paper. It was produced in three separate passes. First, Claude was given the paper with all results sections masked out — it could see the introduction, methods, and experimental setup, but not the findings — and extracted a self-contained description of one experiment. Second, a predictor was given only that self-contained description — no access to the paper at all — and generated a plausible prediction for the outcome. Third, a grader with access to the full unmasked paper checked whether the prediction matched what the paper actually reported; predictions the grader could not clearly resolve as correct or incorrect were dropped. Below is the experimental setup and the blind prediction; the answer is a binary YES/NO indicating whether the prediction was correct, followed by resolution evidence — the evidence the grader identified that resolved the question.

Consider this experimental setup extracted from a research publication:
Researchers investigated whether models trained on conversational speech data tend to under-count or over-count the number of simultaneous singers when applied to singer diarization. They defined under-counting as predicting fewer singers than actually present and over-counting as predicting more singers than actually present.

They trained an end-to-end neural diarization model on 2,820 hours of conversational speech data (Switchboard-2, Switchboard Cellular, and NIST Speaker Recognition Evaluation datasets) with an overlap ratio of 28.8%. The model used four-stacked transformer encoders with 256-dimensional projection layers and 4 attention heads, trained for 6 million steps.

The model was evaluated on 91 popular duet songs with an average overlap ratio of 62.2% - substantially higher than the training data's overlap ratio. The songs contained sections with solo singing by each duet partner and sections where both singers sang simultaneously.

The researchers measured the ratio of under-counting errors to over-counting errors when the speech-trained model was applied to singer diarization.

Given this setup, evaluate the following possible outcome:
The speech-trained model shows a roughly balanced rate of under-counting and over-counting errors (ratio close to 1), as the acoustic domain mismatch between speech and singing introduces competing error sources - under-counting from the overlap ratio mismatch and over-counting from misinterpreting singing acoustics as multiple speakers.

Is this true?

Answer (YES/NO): NO